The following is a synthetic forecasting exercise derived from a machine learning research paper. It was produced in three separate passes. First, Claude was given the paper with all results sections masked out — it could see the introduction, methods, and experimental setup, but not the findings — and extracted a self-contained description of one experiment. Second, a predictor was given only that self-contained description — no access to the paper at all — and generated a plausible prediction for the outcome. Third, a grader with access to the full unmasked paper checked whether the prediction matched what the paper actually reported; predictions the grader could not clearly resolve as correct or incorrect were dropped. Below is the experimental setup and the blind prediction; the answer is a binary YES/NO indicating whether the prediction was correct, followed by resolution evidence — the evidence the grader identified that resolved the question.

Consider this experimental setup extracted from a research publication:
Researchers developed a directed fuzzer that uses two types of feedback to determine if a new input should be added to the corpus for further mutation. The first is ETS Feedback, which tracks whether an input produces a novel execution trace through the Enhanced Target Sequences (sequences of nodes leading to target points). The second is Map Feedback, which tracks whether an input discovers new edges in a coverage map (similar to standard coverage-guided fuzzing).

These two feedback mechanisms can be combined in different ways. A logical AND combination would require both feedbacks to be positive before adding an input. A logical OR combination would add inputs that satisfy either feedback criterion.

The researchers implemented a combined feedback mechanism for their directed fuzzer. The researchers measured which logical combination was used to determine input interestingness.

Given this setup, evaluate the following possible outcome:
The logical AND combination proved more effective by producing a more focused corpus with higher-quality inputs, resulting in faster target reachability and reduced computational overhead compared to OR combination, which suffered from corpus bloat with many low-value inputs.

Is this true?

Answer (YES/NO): NO